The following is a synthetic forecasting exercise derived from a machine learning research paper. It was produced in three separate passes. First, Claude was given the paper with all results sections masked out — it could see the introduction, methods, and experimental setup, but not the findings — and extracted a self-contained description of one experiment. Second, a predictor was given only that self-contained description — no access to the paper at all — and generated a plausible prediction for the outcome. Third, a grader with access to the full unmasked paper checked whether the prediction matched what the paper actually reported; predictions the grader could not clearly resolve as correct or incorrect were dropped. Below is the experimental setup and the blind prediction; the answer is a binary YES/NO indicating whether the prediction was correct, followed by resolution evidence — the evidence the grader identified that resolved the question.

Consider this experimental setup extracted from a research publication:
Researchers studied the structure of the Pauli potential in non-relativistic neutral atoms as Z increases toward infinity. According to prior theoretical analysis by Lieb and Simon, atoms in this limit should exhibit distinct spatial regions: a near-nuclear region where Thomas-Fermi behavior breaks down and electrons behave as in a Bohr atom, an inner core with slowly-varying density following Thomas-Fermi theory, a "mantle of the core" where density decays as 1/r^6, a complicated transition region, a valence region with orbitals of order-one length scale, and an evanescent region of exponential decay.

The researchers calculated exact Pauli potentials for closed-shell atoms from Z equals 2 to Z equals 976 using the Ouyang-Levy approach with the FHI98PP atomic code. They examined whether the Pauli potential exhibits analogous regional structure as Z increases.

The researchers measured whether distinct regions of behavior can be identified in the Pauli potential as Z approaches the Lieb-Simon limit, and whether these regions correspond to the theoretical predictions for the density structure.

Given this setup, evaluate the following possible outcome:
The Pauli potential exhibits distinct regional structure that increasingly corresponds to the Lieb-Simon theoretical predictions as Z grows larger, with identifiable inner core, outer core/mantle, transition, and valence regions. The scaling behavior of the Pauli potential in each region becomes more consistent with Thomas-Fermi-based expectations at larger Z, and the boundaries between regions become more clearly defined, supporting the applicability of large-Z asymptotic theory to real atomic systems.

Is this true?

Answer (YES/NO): NO